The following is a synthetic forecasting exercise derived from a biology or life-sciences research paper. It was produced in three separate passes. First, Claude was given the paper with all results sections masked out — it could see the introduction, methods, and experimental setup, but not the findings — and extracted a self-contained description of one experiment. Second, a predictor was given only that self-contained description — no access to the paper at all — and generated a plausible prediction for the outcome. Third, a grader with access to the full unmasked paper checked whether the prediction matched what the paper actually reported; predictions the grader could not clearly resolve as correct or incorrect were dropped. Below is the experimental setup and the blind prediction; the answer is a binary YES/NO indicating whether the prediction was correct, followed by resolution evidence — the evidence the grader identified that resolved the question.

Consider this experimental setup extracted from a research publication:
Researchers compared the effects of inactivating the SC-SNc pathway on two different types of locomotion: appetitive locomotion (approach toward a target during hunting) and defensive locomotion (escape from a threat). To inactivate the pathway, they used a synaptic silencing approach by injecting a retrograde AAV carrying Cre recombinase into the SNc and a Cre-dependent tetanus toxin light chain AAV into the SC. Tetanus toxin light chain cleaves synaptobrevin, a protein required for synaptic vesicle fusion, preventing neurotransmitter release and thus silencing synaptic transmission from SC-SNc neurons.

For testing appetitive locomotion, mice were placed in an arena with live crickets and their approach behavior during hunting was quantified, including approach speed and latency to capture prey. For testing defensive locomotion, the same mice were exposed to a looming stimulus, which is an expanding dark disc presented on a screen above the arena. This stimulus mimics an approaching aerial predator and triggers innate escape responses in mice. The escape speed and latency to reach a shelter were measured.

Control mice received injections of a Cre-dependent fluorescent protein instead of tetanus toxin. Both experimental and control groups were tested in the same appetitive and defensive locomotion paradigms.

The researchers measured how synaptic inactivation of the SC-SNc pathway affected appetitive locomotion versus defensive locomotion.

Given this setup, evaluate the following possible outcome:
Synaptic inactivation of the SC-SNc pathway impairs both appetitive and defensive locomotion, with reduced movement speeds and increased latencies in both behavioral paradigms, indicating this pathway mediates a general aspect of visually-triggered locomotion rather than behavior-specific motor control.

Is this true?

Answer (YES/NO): NO